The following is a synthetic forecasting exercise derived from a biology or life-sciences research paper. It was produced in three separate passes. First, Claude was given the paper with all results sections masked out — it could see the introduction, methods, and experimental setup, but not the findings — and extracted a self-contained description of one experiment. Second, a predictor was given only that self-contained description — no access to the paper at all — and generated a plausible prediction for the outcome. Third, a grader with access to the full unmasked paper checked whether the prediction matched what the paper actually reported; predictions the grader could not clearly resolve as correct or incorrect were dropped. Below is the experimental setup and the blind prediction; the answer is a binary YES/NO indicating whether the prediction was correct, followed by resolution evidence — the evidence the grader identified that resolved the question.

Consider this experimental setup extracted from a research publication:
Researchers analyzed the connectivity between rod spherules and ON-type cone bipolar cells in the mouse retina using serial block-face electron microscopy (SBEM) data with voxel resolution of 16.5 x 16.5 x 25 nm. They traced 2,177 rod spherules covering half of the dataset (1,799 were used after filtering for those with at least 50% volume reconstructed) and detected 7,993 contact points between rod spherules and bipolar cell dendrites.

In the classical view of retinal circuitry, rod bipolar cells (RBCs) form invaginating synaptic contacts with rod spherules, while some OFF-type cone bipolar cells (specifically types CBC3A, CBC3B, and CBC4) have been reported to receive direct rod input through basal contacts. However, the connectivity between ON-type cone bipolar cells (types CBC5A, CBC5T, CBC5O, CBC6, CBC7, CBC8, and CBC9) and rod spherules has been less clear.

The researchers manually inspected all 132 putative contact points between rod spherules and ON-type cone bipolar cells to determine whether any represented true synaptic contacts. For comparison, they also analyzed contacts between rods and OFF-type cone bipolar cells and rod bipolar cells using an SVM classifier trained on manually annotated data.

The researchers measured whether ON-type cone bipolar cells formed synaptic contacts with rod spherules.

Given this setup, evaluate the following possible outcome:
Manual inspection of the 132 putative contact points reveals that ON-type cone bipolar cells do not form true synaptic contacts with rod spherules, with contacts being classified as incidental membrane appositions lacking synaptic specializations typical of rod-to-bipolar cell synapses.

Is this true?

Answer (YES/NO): YES